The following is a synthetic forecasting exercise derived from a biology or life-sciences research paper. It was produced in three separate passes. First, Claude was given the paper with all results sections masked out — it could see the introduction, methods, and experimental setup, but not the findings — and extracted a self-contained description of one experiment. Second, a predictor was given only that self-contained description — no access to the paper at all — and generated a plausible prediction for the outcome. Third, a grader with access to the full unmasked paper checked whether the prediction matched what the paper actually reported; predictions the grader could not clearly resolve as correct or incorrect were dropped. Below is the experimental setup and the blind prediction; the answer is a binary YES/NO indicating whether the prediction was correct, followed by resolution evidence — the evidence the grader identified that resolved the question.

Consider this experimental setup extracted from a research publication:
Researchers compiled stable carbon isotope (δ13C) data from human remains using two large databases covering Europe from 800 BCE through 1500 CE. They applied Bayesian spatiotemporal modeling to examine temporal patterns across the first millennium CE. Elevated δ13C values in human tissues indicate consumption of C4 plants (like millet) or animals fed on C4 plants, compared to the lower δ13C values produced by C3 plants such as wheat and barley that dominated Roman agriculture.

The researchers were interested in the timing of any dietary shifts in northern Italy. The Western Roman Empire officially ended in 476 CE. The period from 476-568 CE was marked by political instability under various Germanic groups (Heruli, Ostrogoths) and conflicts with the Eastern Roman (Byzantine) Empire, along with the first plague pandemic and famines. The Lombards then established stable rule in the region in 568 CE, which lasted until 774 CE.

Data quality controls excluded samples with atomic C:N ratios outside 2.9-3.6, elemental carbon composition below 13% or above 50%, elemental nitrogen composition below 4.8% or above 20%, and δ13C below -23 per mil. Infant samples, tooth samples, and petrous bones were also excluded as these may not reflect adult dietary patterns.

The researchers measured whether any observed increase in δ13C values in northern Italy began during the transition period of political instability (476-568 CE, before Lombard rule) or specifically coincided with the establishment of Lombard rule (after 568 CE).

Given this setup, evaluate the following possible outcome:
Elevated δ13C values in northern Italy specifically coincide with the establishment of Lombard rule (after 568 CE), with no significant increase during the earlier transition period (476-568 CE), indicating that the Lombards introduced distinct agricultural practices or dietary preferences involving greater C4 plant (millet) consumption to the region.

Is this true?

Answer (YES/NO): NO